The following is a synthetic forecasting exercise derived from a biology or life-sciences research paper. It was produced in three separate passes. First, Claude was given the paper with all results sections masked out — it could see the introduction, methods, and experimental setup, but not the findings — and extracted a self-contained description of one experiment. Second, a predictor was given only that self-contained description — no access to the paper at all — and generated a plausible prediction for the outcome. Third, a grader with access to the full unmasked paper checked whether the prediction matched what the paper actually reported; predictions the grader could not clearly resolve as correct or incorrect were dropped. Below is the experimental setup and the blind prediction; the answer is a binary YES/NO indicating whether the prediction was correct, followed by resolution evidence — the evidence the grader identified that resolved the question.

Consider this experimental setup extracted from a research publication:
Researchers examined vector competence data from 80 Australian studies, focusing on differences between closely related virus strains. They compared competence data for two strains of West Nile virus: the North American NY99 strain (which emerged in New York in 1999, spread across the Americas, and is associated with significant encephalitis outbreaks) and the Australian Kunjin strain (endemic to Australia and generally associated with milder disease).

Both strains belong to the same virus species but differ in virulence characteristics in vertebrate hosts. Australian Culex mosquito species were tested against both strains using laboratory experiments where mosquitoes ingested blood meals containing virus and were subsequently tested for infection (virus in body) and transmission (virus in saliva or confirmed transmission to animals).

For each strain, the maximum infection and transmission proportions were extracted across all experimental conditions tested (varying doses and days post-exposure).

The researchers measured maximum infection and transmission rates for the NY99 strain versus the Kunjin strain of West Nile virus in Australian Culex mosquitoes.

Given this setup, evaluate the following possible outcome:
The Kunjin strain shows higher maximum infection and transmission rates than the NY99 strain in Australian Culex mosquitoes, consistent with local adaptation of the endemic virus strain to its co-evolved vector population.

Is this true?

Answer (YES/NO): YES